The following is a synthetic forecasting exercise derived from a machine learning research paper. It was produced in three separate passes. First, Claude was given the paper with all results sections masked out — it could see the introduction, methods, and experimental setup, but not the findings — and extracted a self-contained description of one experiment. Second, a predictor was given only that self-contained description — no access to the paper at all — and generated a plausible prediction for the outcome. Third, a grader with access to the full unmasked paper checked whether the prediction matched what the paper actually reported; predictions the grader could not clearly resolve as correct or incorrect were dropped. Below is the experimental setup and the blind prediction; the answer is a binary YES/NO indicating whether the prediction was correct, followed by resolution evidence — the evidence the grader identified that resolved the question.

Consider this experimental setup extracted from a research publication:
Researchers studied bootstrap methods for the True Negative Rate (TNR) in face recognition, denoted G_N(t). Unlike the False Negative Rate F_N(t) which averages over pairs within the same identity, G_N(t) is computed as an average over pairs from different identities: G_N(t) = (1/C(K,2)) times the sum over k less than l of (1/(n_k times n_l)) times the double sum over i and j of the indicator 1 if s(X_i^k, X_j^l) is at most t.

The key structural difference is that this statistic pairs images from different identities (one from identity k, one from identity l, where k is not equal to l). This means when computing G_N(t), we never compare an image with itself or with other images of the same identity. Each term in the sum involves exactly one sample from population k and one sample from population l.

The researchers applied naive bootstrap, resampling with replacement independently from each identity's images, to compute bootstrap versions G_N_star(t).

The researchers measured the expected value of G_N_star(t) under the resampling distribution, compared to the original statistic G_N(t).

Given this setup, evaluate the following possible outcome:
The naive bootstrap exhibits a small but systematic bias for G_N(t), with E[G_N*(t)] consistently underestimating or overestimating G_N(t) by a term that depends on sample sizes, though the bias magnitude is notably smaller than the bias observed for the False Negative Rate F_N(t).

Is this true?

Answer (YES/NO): NO